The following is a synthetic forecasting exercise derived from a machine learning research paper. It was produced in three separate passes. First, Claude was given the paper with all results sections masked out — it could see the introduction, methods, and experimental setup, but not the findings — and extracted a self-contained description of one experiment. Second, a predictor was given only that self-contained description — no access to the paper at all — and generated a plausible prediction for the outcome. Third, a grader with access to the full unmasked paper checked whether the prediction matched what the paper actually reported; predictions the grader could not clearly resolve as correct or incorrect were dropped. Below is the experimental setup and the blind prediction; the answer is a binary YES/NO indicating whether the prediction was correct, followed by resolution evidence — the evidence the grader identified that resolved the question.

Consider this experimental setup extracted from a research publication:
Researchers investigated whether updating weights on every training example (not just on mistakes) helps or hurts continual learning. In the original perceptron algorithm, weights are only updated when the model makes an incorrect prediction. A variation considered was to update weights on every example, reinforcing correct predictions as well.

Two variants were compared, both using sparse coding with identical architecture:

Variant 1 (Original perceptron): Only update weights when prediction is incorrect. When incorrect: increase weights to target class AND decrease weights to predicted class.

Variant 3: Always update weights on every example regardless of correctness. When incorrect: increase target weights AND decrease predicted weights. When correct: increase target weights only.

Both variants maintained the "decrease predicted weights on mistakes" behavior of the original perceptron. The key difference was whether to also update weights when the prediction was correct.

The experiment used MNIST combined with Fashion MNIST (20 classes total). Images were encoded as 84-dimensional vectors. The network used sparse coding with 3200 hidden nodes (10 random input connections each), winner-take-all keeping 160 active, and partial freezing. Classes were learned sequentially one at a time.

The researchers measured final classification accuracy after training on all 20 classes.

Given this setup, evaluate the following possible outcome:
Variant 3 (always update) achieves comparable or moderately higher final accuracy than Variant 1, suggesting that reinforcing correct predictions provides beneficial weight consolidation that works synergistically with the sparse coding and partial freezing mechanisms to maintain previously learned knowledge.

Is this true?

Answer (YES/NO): YES